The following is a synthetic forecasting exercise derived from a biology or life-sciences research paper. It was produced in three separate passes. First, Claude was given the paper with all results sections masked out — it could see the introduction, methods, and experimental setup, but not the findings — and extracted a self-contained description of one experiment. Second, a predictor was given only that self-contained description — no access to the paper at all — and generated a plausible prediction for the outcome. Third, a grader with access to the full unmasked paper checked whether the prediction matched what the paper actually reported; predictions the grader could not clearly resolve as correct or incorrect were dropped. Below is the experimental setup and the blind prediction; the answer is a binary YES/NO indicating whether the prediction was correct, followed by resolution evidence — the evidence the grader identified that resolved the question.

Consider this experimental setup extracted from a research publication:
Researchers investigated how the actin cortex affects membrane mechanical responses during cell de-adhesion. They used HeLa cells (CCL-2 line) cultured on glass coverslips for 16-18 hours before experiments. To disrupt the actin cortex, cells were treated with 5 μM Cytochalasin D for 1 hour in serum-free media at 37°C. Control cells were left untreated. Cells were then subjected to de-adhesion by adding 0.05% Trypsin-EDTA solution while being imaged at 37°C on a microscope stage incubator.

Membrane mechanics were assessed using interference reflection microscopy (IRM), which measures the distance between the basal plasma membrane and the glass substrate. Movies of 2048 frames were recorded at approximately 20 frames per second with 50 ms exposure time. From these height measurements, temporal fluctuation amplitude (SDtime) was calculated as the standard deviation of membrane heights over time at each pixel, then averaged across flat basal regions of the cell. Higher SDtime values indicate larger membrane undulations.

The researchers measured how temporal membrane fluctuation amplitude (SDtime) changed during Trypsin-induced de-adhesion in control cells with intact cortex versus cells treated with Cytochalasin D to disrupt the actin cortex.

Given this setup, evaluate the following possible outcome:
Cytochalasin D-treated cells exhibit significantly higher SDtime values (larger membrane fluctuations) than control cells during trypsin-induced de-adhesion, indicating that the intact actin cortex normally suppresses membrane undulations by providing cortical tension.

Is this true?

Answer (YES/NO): NO